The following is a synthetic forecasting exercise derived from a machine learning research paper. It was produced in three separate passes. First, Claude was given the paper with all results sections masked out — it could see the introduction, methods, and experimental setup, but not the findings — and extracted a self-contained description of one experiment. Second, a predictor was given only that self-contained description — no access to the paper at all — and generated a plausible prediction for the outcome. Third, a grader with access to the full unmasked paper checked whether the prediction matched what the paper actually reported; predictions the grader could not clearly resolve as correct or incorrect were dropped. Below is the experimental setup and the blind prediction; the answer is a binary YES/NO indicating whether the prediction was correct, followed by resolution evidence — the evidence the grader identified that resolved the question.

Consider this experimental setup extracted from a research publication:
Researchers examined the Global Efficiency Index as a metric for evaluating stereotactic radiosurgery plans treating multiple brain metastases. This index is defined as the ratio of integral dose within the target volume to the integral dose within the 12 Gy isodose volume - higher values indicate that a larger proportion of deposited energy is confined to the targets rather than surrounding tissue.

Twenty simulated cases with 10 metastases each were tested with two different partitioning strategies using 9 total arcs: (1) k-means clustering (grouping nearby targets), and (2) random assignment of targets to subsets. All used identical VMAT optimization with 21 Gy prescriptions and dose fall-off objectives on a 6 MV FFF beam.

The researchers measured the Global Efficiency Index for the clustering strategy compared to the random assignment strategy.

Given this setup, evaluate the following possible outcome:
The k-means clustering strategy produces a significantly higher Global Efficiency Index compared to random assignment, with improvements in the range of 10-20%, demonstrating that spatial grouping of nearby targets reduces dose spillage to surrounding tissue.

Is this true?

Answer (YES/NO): NO